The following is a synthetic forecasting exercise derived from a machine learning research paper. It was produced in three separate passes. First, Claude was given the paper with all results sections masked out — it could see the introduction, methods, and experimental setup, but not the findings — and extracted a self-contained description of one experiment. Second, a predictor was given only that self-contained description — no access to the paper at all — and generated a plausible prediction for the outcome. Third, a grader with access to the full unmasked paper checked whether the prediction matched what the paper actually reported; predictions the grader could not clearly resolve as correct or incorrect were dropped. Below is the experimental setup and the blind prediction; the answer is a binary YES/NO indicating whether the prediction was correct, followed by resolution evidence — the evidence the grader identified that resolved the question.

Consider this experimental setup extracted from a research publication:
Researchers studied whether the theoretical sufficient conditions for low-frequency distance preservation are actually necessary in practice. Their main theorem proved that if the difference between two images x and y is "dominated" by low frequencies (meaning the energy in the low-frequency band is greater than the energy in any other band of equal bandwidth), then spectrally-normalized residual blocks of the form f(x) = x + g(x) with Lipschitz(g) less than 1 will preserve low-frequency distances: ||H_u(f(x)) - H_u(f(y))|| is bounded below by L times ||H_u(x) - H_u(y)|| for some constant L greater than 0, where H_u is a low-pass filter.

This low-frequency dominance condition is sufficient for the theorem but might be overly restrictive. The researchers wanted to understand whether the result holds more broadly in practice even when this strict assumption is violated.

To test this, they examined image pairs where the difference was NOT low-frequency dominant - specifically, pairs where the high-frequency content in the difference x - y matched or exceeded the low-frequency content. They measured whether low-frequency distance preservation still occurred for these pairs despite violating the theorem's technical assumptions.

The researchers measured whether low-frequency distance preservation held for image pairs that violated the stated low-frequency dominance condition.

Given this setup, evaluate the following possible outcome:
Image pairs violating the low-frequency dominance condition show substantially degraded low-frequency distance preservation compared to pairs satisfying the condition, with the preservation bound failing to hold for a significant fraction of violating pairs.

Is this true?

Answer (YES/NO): NO